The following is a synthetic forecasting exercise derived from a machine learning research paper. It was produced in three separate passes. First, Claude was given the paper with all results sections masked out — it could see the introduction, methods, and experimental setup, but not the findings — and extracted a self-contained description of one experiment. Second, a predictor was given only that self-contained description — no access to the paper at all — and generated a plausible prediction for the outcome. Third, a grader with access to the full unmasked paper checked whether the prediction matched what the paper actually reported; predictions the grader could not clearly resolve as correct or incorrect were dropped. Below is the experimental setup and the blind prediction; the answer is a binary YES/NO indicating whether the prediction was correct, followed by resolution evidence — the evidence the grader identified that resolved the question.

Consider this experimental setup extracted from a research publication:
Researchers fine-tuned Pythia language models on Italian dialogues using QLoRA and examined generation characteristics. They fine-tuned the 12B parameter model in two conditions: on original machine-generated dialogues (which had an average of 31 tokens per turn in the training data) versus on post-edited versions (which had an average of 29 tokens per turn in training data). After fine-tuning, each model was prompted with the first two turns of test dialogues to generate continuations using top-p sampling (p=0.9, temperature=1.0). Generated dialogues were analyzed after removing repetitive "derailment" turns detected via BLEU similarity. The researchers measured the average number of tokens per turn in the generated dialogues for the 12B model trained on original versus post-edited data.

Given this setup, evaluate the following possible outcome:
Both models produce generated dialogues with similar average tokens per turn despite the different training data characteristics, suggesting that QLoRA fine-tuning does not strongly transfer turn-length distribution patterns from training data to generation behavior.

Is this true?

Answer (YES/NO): NO